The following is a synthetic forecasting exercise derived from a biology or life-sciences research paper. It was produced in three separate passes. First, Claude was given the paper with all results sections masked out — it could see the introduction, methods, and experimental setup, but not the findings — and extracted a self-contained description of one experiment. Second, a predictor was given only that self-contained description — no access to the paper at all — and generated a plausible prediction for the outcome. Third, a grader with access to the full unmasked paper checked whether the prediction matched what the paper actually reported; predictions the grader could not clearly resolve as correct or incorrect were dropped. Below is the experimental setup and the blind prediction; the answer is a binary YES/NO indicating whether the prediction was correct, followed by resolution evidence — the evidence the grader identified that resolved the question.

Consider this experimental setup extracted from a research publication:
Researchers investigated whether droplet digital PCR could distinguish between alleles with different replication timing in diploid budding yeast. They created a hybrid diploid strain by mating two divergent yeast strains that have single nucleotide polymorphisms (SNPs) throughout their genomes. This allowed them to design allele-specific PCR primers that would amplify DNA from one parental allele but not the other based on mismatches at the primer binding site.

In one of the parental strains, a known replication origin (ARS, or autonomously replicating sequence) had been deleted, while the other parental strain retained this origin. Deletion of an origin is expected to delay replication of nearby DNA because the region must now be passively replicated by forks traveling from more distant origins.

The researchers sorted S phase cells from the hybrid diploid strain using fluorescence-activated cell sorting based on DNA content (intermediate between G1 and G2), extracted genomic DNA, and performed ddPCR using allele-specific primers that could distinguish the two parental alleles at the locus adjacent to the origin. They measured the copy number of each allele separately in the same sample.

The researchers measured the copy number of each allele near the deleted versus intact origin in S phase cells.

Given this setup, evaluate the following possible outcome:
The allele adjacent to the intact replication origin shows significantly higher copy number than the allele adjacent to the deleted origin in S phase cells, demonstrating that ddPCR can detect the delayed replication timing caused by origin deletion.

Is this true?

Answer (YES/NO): YES